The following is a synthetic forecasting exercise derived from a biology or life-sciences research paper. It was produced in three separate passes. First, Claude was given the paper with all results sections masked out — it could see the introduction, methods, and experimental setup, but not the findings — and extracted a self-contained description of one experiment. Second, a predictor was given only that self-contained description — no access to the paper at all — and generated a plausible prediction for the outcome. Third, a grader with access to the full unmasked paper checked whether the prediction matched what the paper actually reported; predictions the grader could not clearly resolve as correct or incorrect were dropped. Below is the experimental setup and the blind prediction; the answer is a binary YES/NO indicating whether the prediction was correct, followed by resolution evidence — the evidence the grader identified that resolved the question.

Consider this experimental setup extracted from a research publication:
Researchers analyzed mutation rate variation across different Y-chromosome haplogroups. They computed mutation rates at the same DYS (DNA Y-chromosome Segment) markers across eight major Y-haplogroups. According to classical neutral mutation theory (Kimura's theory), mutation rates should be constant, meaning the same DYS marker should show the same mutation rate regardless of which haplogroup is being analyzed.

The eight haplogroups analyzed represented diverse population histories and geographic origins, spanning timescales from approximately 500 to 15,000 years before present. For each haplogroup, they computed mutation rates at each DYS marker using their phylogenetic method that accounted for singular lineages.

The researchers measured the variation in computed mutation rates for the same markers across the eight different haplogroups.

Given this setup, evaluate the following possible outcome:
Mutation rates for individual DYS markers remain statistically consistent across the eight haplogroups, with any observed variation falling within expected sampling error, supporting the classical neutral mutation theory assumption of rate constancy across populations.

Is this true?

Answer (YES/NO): NO